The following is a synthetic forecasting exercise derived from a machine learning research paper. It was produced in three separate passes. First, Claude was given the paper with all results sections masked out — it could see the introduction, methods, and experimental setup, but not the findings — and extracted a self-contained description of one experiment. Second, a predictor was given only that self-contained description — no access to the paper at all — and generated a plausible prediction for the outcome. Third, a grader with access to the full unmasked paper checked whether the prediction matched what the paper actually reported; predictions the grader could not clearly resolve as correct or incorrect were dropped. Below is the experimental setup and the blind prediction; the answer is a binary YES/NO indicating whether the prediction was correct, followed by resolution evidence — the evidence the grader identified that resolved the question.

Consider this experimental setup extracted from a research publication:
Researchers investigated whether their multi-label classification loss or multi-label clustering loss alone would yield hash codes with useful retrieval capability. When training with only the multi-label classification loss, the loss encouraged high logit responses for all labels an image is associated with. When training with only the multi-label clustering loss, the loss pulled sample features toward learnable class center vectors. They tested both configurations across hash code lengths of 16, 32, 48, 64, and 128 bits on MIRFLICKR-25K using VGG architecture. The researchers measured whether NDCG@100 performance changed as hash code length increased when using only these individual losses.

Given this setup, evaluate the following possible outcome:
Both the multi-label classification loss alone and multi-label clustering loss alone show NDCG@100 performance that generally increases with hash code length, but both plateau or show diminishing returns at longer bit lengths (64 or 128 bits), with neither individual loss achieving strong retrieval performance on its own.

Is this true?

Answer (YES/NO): NO